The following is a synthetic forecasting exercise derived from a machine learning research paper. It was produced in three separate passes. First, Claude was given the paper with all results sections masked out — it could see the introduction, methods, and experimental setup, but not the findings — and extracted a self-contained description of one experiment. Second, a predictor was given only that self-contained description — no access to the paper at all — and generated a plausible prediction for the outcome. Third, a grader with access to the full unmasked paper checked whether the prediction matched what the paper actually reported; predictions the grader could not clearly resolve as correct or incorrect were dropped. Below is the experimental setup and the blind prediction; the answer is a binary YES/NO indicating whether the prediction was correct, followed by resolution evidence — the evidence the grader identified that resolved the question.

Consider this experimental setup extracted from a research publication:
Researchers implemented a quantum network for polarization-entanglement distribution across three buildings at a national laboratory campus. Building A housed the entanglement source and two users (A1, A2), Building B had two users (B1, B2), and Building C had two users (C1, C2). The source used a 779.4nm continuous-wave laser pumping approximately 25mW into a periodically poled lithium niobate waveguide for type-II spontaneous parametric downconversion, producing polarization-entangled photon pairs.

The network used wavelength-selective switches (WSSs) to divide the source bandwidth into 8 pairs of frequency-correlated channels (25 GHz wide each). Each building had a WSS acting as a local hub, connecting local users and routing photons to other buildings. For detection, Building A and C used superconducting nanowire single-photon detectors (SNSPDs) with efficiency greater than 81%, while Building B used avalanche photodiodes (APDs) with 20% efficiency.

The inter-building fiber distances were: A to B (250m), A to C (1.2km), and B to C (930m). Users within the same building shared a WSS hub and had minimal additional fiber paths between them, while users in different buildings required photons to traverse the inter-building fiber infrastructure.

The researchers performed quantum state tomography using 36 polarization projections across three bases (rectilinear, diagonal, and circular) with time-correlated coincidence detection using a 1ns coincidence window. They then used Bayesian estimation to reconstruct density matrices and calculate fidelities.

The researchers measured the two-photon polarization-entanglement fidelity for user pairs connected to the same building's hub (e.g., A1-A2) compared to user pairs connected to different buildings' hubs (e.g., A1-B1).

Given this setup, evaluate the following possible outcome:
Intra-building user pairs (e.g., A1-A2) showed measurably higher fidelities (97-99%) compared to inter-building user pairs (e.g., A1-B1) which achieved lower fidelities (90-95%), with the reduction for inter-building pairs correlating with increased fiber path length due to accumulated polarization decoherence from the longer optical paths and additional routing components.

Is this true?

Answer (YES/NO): NO